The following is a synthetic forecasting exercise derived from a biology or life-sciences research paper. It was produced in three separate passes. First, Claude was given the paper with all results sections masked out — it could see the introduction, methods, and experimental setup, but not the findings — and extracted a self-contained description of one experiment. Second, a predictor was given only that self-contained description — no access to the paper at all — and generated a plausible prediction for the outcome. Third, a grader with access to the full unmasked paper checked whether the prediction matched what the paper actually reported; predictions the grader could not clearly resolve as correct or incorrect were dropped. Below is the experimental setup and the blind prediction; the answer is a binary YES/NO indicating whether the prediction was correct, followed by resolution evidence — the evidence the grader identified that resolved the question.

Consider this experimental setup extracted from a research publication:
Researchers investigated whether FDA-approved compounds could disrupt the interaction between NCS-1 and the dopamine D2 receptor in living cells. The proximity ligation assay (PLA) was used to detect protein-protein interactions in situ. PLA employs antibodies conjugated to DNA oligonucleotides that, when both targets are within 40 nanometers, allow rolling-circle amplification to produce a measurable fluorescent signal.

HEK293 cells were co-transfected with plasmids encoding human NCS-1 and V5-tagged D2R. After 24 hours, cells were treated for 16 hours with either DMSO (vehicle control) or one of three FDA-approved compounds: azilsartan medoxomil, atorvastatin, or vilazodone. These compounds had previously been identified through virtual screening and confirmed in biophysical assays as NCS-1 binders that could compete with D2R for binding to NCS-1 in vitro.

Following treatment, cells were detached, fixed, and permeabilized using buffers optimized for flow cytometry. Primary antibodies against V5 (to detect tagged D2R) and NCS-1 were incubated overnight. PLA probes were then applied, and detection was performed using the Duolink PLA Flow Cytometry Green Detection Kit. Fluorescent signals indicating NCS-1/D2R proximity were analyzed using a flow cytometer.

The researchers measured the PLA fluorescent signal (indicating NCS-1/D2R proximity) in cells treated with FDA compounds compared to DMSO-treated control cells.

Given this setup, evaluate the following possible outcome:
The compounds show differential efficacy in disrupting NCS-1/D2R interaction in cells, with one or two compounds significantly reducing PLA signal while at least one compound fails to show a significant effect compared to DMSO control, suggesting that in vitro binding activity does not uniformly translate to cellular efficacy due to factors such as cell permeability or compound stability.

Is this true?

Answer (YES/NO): NO